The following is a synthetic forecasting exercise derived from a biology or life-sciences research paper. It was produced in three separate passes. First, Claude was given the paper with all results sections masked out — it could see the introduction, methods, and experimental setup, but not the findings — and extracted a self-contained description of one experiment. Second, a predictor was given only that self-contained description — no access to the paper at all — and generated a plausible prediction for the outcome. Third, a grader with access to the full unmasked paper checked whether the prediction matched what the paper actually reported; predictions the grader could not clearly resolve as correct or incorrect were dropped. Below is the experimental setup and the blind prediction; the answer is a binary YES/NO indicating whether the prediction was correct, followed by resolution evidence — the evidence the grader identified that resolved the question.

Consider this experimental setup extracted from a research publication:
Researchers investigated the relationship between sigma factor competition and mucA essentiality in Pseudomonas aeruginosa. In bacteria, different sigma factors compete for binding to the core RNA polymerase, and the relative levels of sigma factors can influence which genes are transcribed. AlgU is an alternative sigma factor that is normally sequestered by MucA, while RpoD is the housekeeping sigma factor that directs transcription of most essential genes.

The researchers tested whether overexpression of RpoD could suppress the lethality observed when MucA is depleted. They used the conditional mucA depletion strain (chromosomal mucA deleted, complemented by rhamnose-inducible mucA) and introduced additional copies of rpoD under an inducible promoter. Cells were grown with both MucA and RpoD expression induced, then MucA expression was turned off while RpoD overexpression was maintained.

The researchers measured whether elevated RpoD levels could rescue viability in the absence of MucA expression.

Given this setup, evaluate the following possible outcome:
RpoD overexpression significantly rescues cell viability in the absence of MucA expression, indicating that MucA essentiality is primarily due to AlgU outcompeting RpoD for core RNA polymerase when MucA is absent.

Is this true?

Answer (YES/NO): NO